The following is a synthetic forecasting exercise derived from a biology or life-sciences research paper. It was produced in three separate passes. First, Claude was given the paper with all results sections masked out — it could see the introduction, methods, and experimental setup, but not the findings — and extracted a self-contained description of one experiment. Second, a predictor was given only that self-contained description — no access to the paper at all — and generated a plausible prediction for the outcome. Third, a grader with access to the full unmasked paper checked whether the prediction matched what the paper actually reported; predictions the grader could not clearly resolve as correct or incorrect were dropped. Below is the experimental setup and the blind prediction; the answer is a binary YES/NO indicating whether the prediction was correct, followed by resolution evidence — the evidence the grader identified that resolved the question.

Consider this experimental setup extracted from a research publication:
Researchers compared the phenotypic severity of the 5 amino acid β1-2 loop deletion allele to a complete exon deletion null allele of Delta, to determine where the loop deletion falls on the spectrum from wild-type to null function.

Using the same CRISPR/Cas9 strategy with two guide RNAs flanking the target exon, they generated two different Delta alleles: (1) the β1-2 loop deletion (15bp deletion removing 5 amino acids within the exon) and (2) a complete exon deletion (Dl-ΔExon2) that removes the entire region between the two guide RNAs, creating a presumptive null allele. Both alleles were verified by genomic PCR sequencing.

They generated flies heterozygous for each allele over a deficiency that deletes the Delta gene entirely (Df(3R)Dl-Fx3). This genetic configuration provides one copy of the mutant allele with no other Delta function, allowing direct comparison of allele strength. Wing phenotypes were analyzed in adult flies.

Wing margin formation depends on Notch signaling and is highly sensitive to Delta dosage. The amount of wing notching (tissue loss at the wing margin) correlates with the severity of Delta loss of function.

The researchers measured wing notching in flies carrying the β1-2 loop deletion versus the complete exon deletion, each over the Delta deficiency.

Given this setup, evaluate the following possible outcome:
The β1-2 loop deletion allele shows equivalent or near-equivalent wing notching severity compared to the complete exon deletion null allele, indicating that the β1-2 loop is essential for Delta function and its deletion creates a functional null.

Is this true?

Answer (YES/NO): NO